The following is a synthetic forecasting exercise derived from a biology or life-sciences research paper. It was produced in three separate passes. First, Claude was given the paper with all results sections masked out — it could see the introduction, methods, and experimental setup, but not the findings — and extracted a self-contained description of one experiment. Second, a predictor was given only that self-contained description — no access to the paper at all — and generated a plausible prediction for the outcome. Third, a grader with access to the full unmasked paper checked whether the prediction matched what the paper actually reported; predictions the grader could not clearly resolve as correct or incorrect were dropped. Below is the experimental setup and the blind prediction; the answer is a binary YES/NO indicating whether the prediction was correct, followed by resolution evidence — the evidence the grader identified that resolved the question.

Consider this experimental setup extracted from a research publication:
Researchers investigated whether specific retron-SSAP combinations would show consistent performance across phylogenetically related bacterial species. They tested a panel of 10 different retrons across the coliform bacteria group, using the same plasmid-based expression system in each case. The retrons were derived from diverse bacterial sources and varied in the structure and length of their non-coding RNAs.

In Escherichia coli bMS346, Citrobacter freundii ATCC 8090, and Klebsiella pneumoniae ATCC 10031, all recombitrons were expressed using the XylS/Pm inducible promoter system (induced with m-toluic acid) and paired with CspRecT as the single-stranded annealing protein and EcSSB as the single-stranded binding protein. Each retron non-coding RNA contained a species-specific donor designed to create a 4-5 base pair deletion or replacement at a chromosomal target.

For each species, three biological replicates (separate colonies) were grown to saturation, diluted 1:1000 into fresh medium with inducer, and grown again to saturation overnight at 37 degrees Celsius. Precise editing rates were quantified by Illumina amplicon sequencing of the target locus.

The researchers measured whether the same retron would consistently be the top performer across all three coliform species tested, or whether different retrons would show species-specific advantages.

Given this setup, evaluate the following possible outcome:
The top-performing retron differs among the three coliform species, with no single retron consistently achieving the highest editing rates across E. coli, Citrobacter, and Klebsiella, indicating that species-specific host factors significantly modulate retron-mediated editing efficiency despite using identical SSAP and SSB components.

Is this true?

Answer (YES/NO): YES